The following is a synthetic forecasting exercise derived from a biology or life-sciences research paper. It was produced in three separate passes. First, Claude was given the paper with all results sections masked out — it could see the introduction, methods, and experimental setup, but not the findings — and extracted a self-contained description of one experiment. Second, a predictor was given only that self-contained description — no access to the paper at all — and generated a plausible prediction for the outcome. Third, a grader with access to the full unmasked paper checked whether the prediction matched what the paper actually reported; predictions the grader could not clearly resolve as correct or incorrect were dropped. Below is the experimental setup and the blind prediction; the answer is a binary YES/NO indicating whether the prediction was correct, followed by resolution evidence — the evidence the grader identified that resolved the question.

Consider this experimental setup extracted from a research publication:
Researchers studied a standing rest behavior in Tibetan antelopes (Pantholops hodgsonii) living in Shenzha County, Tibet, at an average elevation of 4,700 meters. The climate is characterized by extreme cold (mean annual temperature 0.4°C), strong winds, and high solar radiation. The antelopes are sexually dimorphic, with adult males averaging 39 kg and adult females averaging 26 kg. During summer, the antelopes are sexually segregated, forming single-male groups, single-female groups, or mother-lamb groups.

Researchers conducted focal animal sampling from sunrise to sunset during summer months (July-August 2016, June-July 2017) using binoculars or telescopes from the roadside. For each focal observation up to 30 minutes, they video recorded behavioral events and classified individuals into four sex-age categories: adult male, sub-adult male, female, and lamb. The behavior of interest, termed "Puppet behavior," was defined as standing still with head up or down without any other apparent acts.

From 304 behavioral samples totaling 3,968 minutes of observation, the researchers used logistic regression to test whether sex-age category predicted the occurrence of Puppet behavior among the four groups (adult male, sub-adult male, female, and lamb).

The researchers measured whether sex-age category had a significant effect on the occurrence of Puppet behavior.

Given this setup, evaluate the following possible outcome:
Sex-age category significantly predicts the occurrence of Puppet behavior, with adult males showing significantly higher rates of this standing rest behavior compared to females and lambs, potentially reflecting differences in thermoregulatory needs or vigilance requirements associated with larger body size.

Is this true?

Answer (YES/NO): YES